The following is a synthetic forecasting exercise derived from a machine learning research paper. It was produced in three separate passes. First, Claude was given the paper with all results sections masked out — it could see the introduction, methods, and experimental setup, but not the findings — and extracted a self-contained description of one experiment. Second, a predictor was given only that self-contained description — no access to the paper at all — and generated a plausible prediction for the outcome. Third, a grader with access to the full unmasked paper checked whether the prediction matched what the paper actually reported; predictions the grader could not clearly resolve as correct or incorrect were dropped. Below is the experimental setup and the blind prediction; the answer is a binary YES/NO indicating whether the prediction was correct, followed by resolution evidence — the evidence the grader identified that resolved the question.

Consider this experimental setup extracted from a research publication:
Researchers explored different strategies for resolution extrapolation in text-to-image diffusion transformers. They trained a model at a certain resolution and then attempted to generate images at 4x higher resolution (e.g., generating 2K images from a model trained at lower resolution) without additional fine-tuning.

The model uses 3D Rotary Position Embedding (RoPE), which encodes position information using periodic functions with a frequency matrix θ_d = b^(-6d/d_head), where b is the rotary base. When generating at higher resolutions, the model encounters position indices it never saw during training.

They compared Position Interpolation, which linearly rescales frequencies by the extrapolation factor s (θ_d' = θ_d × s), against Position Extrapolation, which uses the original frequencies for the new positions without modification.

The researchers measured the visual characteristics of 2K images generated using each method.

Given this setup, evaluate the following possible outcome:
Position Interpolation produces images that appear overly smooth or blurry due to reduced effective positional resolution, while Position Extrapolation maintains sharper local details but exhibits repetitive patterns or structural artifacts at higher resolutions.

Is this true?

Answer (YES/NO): NO